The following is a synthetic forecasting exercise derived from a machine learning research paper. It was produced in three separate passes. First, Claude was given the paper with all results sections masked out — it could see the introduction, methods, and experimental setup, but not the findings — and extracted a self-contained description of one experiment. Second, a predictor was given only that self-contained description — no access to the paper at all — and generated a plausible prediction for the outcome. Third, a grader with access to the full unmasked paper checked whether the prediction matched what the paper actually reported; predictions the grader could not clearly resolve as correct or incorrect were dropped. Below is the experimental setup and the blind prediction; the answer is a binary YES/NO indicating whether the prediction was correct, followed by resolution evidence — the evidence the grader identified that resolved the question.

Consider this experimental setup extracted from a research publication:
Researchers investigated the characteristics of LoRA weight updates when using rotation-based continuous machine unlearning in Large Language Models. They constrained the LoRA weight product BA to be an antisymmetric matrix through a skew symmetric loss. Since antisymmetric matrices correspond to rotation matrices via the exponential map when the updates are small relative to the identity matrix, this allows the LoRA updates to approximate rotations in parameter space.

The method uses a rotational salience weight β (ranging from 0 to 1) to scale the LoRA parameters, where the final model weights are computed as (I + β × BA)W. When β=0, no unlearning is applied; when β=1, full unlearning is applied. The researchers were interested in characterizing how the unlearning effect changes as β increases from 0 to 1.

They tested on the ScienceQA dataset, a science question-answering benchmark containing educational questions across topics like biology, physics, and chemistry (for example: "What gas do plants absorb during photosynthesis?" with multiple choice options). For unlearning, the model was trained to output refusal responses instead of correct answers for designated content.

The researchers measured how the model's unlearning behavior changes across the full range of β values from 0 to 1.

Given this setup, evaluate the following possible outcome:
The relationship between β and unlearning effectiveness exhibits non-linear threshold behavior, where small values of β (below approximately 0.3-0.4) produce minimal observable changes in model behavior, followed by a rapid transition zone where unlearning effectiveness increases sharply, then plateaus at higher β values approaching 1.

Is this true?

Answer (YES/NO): YES